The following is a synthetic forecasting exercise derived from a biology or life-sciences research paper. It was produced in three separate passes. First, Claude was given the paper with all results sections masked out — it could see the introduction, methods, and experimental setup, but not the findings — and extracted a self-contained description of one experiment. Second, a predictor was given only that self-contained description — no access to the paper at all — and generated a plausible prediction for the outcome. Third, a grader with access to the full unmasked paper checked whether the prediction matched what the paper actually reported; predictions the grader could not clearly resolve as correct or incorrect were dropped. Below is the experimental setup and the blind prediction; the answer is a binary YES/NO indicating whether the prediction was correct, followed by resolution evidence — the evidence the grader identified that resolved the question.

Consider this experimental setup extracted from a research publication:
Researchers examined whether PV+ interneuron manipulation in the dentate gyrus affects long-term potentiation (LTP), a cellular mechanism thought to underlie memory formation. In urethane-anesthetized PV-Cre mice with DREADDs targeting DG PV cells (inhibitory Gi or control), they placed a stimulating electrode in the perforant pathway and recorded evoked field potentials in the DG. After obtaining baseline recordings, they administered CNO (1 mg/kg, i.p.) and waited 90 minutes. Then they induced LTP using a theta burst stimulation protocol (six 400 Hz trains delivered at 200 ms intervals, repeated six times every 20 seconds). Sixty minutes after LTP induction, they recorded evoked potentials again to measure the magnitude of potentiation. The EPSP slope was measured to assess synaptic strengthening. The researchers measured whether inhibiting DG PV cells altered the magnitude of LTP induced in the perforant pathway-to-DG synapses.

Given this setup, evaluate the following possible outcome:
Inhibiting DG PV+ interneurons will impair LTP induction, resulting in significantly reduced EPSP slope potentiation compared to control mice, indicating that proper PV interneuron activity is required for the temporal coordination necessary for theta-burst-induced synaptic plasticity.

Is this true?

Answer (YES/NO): NO